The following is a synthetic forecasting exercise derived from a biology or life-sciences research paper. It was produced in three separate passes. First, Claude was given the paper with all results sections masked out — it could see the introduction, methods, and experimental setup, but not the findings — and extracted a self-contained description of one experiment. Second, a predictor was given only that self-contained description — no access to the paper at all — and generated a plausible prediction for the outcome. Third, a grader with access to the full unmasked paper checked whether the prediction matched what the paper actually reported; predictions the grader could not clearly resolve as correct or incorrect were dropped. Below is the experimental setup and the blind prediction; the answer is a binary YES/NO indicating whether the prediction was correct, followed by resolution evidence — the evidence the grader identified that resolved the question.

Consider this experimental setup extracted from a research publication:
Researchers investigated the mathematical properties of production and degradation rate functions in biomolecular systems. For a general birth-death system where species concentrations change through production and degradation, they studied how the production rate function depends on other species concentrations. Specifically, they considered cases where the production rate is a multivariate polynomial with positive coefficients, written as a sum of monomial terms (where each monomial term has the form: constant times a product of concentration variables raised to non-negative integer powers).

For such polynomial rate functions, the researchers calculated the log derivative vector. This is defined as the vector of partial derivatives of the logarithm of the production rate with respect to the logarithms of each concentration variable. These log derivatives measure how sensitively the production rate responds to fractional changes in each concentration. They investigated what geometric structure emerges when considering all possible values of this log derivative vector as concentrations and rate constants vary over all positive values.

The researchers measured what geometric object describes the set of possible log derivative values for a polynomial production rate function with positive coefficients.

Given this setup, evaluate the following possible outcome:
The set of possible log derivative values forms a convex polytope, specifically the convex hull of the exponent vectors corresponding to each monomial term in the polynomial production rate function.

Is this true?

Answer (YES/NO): YES